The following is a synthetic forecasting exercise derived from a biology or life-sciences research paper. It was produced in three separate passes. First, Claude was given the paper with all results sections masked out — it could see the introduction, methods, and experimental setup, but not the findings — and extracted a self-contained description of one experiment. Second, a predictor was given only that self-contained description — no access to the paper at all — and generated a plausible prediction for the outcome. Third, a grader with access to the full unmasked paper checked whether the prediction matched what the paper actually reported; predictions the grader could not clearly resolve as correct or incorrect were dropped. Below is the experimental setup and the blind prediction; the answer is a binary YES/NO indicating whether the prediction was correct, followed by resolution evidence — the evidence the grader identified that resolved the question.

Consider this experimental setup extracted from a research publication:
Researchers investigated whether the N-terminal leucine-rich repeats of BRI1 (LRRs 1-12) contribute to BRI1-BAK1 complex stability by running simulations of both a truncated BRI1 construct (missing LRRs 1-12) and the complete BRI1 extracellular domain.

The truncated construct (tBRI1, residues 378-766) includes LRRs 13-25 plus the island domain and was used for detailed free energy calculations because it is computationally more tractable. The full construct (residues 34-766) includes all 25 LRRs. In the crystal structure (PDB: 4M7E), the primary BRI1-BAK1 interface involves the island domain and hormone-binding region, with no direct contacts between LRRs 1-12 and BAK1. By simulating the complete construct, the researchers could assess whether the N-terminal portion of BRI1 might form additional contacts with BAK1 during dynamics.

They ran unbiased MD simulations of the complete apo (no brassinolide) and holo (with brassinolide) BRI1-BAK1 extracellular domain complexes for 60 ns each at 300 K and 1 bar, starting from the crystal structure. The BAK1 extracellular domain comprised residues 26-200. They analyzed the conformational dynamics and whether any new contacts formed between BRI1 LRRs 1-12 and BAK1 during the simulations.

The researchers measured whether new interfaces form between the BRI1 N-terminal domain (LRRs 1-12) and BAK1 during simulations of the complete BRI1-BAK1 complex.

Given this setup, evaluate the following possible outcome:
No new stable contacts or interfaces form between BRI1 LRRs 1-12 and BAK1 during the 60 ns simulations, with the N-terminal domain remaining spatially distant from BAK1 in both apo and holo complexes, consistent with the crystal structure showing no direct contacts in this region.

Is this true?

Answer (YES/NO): NO